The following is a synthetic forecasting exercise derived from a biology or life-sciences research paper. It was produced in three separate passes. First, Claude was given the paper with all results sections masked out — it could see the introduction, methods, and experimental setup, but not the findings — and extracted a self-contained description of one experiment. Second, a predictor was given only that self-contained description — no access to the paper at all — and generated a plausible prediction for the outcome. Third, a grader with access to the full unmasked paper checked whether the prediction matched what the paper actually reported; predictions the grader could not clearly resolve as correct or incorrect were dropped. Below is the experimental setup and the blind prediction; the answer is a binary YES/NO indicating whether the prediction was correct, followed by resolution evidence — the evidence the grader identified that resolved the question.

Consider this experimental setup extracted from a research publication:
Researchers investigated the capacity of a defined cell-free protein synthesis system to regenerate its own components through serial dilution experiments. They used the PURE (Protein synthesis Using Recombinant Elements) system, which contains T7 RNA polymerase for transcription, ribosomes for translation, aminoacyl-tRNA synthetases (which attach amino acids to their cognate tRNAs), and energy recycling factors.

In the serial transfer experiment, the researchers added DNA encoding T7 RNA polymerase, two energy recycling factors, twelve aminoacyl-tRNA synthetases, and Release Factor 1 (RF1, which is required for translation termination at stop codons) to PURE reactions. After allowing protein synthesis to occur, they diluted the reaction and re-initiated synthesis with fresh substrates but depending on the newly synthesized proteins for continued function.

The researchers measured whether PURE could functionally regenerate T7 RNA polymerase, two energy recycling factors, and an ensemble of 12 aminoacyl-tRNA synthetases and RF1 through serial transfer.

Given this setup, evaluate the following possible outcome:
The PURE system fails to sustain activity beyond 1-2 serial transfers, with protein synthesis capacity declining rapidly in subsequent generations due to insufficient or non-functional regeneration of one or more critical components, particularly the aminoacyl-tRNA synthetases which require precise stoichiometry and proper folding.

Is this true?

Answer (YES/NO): NO